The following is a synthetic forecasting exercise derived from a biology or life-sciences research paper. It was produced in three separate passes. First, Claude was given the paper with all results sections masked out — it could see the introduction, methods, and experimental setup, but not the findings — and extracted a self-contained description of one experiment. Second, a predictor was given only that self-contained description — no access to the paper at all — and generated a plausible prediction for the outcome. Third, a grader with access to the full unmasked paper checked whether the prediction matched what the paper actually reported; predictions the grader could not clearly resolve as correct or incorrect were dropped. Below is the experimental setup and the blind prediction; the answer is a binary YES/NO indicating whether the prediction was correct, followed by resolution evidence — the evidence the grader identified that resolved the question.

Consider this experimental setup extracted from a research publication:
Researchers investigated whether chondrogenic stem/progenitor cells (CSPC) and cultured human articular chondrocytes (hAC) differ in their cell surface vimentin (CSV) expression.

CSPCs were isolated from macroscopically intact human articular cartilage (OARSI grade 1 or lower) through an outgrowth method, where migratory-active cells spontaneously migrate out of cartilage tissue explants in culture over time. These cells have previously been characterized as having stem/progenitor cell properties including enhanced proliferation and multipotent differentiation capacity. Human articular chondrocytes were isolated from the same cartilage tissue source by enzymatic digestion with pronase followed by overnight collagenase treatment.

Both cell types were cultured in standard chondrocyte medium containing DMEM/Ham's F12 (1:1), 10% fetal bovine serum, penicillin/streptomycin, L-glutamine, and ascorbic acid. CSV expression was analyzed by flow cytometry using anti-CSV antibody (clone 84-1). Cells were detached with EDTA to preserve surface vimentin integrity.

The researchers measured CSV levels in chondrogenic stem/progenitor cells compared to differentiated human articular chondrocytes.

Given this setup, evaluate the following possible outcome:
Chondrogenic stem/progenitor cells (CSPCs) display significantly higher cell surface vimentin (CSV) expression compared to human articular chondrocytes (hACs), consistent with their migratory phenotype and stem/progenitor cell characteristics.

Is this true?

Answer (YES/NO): NO